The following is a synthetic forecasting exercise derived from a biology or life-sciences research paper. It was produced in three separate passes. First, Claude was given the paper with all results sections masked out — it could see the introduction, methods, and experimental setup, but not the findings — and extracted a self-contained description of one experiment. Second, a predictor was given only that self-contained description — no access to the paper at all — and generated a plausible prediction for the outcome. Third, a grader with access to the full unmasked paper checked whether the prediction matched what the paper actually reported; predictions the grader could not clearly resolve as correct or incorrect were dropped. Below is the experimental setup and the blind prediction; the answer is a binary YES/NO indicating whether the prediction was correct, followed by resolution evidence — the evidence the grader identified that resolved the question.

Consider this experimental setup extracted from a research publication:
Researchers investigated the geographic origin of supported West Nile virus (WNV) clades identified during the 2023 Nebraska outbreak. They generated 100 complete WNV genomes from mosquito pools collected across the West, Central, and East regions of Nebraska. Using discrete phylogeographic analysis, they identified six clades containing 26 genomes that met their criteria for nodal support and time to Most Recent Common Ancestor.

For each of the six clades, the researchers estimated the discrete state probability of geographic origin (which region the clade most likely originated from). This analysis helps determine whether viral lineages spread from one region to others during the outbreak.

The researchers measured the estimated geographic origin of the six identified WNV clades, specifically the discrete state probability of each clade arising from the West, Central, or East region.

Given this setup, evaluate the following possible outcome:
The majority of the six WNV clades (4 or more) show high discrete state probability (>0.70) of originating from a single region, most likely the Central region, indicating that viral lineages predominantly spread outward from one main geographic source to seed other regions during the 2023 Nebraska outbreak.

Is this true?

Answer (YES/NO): NO